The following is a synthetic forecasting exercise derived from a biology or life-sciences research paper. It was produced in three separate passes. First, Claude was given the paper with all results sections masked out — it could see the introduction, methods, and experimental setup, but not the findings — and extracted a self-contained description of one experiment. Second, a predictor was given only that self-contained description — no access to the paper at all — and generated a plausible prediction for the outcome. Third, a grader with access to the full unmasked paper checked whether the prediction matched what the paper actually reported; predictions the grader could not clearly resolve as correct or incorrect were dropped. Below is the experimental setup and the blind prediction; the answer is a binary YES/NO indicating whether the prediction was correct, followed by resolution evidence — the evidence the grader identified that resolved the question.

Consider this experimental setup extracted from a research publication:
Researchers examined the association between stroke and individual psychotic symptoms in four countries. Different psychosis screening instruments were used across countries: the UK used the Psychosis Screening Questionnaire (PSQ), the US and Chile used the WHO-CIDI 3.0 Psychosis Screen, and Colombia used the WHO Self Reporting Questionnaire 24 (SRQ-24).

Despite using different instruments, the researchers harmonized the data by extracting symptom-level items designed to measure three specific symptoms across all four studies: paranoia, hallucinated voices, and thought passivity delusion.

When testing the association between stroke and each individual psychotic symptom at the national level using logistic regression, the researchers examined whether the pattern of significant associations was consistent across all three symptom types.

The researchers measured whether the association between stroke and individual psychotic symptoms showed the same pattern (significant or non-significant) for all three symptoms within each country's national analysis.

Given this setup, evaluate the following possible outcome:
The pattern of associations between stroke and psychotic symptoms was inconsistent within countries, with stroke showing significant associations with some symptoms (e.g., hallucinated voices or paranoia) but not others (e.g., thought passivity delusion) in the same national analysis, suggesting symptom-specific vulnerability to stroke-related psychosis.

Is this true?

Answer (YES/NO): YES